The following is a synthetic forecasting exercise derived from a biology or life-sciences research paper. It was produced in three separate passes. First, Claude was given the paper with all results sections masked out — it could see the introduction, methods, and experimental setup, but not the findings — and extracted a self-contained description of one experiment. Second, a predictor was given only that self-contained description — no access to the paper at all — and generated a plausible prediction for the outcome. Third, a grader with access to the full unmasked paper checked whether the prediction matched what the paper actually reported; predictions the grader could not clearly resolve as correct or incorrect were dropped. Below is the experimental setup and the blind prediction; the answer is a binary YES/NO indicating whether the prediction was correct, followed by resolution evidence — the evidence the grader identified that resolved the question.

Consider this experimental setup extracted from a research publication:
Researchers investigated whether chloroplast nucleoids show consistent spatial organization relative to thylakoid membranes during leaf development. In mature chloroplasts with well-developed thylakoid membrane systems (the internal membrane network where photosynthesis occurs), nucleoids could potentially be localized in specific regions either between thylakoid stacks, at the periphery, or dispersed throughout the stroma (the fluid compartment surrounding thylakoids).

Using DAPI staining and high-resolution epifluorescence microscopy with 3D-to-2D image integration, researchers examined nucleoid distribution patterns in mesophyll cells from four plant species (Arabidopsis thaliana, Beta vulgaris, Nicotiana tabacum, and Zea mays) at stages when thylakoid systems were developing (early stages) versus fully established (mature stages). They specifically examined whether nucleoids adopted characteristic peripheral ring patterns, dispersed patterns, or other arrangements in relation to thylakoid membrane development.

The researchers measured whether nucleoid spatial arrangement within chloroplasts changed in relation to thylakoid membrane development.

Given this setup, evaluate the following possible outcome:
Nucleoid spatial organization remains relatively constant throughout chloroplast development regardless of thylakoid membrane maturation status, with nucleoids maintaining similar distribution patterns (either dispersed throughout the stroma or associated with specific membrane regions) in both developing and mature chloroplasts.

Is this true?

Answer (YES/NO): NO